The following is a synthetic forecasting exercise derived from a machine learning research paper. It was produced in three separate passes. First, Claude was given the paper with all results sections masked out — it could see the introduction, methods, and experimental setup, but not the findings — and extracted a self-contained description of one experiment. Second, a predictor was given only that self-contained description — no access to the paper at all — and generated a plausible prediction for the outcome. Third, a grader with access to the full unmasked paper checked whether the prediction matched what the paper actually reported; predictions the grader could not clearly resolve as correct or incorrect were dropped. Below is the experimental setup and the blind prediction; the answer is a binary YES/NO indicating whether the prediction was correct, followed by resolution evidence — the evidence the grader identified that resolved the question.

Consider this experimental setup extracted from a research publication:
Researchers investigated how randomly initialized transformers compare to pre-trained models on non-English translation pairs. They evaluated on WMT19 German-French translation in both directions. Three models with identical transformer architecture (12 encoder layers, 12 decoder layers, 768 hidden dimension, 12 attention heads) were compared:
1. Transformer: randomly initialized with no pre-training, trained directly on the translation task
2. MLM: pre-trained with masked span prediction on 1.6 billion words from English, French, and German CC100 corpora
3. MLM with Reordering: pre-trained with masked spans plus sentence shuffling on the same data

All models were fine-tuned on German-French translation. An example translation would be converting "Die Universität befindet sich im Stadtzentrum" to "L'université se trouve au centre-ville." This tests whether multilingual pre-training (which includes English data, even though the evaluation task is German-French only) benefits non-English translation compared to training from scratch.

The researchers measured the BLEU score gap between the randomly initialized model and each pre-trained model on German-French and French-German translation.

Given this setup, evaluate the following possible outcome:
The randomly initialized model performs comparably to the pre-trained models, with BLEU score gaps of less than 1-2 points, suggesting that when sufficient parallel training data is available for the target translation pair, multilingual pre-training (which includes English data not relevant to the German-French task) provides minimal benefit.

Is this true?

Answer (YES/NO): NO